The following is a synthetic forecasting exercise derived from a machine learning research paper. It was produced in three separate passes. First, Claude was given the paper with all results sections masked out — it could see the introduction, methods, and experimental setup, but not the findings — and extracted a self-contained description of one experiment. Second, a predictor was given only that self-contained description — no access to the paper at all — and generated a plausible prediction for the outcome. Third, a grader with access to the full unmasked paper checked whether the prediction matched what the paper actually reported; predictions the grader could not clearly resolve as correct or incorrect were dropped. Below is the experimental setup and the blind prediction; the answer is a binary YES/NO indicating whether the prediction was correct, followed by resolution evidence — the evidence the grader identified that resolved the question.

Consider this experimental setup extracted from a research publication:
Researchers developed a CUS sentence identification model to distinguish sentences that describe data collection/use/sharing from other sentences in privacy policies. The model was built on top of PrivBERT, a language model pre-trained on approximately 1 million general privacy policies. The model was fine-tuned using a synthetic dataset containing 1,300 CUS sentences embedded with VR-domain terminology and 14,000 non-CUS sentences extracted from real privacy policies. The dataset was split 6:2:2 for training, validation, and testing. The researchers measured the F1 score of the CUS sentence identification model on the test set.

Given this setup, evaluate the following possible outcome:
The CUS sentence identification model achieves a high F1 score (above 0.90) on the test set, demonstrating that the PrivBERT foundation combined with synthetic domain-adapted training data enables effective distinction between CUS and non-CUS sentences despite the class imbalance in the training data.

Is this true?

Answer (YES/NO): NO